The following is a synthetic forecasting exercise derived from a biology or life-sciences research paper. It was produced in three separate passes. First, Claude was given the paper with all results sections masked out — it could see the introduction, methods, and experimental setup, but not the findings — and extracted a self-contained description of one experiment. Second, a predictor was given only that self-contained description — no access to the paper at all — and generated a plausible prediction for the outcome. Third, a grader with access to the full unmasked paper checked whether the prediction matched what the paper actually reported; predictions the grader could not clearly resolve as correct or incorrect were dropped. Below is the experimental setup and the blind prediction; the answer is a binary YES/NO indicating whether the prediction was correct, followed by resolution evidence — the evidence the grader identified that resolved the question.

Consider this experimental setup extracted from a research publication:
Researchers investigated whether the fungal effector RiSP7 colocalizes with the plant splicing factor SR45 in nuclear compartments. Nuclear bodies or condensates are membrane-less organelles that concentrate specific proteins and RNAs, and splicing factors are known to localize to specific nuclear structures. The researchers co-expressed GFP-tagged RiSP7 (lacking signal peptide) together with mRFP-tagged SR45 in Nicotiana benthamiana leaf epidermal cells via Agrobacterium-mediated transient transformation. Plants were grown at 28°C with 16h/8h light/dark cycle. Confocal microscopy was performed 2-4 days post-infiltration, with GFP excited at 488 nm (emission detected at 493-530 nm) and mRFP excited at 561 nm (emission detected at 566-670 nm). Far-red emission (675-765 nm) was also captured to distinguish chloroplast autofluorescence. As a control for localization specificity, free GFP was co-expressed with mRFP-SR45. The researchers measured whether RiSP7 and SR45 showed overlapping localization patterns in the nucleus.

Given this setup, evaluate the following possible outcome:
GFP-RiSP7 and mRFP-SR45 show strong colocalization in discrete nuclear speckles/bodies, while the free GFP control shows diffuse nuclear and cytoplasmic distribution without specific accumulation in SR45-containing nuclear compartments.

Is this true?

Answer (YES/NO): YES